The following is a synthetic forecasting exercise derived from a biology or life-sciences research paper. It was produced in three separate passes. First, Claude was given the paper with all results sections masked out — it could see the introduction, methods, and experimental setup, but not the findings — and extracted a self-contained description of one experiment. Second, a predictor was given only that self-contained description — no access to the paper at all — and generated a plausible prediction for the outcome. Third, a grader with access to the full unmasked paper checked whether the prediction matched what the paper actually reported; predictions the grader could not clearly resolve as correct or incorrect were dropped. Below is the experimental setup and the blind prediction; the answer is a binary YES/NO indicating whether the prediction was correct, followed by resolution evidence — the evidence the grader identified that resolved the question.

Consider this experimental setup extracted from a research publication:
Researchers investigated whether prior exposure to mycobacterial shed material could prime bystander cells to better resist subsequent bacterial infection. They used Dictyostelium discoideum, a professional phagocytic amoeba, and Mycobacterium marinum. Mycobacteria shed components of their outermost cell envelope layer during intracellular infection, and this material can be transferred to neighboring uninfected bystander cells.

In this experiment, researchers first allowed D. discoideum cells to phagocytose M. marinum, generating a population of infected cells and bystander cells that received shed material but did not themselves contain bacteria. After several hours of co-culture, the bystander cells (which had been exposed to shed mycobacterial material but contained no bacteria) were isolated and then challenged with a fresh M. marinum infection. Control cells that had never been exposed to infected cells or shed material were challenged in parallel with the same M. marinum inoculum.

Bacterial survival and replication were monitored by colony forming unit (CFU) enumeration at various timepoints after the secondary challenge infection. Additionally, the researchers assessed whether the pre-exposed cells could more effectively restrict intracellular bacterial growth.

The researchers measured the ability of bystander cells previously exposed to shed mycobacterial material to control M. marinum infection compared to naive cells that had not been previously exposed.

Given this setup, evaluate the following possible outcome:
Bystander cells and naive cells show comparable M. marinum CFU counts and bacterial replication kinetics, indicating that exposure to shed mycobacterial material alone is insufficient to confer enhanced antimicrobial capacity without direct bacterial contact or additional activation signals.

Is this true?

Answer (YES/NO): NO